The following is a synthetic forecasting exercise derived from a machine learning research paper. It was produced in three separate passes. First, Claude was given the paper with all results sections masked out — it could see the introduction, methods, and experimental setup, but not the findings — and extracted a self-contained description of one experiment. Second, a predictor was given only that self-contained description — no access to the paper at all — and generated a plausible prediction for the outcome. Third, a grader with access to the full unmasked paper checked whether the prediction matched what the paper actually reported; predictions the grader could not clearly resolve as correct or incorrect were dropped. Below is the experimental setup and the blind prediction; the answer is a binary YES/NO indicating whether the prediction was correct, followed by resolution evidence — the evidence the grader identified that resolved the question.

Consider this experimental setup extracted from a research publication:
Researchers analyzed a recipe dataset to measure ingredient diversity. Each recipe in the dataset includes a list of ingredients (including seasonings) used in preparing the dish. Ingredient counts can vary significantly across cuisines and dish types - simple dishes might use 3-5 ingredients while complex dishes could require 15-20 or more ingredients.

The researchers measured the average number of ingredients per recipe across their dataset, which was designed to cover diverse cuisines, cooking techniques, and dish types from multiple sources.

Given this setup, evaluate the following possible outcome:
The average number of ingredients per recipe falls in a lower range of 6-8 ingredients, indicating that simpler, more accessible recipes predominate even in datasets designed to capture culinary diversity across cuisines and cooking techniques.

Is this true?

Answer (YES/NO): NO